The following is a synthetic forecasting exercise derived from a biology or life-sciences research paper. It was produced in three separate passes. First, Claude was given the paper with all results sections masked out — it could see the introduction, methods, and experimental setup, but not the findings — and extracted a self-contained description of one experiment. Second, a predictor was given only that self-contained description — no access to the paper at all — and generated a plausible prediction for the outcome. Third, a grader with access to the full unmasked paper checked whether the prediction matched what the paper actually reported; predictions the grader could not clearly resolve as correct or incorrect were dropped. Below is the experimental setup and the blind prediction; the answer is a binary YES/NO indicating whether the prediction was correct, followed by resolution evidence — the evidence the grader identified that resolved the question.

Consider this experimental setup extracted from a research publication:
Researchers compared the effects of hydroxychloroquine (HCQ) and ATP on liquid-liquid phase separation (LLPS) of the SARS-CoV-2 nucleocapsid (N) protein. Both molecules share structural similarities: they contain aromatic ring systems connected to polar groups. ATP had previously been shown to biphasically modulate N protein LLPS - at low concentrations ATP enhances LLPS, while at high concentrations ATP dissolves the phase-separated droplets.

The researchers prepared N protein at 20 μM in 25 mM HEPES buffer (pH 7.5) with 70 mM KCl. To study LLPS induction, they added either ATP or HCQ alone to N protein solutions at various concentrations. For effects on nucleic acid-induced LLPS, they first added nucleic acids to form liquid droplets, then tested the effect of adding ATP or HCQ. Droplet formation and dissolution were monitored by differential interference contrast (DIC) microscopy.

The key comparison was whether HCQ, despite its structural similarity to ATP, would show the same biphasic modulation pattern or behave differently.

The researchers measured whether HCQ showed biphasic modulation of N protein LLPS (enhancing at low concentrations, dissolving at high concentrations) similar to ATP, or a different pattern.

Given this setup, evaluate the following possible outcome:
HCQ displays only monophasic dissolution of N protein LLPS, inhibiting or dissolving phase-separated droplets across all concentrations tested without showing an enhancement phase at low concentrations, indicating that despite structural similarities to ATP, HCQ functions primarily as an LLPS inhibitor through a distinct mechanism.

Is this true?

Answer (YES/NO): YES